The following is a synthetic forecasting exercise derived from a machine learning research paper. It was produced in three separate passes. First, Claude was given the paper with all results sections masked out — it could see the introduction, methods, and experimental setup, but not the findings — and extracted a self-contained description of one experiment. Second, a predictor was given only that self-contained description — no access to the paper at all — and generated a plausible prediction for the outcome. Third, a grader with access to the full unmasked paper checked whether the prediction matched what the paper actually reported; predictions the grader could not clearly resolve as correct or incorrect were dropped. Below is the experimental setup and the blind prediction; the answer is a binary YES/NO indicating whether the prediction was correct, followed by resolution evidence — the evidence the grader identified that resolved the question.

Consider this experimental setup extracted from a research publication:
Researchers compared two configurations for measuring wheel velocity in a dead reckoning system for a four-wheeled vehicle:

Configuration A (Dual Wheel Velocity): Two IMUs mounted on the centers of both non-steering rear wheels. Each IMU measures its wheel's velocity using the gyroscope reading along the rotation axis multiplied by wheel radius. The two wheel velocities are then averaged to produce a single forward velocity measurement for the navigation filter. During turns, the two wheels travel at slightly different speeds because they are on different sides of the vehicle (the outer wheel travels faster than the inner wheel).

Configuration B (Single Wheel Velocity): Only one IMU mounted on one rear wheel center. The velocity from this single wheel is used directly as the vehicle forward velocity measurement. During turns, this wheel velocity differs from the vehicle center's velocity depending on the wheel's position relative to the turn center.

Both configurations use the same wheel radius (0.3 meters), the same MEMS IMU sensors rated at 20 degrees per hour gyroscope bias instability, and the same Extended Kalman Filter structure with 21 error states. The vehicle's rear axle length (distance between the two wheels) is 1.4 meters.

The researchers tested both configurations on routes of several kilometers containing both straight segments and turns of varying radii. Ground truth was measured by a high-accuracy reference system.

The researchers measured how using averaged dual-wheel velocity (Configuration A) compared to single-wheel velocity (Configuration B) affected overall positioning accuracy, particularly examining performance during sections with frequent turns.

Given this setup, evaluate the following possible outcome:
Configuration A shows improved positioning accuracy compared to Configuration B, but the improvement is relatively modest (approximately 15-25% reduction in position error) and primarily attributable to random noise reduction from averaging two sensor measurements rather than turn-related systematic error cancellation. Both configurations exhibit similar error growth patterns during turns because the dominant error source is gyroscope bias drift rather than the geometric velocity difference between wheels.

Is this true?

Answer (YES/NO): NO